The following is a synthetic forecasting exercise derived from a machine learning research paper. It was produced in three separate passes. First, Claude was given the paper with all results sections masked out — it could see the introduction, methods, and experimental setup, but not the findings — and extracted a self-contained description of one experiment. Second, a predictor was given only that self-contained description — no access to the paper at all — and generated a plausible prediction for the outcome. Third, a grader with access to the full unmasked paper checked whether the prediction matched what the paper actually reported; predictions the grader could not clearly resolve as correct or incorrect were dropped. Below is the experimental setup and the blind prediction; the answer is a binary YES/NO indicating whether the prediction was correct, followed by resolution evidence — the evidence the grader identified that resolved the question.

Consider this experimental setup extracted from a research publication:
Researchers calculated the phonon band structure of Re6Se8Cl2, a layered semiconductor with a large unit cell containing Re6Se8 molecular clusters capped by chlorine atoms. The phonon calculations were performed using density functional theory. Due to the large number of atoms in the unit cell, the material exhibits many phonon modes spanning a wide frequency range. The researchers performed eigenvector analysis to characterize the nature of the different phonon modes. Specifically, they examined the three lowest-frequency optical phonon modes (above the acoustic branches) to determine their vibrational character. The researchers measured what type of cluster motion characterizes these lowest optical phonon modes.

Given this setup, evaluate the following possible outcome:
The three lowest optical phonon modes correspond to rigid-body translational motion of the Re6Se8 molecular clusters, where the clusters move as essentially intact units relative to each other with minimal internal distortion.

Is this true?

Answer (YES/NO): NO